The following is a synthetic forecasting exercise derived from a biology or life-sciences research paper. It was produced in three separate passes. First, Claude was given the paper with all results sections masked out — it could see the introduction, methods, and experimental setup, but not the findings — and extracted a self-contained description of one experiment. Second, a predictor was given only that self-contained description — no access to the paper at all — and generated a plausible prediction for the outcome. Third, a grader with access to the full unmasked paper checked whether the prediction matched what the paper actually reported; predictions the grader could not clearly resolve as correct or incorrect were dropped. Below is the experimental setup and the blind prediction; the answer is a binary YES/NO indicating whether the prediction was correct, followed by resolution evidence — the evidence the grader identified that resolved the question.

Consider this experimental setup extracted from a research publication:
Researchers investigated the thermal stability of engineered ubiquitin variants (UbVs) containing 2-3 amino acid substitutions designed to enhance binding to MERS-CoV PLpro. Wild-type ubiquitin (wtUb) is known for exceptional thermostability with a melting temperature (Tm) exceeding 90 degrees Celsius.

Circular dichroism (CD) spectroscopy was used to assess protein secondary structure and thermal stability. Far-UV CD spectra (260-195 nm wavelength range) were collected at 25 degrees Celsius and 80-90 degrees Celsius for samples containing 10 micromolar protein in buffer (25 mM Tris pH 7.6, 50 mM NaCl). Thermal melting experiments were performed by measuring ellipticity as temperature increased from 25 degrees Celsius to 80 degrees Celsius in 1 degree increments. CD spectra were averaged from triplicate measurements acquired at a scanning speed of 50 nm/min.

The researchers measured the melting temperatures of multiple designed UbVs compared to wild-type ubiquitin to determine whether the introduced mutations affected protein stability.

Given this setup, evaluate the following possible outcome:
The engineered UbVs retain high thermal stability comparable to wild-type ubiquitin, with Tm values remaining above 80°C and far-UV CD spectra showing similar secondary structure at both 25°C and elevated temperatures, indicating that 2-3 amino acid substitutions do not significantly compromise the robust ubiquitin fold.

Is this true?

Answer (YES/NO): YES